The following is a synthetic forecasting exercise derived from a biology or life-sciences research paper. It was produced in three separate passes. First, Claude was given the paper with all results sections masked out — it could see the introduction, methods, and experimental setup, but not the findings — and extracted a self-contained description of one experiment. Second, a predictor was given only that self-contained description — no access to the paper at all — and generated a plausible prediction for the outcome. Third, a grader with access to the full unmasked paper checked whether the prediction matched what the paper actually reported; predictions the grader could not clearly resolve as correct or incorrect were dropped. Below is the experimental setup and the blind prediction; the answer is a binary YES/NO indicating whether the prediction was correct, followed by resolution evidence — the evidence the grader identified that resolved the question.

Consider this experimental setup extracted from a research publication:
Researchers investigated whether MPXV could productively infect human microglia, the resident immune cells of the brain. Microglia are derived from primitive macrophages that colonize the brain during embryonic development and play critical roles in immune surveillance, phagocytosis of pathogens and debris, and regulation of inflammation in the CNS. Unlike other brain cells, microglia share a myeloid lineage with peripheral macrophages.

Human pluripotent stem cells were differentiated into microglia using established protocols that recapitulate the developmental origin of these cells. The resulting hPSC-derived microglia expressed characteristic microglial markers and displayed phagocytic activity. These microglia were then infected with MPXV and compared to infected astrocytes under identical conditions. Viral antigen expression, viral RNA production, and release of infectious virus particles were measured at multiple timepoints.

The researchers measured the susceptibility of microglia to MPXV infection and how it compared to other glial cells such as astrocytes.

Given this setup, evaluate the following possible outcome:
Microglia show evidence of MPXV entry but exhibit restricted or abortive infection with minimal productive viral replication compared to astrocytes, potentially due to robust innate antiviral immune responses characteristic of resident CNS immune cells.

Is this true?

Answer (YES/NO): NO